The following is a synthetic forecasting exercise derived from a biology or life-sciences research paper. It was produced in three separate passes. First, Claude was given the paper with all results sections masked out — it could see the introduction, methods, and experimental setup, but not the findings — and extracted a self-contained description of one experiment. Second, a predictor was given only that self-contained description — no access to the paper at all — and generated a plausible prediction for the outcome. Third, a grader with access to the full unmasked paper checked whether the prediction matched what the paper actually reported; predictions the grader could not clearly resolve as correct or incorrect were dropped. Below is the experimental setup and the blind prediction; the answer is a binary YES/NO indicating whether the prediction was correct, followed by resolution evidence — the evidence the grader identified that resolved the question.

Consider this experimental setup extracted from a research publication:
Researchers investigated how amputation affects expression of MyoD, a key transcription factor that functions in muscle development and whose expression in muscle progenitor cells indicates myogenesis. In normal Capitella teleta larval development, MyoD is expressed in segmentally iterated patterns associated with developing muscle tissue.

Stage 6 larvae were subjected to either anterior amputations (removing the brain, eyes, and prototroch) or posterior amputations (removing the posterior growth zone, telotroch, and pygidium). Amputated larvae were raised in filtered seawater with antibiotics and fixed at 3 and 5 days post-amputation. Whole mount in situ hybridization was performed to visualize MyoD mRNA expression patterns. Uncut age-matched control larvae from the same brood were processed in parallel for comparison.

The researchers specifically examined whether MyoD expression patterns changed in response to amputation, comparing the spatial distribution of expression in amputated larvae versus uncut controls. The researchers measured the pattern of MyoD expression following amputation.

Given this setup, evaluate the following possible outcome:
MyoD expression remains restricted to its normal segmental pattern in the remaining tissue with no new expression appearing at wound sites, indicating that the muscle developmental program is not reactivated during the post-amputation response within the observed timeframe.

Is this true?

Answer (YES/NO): NO